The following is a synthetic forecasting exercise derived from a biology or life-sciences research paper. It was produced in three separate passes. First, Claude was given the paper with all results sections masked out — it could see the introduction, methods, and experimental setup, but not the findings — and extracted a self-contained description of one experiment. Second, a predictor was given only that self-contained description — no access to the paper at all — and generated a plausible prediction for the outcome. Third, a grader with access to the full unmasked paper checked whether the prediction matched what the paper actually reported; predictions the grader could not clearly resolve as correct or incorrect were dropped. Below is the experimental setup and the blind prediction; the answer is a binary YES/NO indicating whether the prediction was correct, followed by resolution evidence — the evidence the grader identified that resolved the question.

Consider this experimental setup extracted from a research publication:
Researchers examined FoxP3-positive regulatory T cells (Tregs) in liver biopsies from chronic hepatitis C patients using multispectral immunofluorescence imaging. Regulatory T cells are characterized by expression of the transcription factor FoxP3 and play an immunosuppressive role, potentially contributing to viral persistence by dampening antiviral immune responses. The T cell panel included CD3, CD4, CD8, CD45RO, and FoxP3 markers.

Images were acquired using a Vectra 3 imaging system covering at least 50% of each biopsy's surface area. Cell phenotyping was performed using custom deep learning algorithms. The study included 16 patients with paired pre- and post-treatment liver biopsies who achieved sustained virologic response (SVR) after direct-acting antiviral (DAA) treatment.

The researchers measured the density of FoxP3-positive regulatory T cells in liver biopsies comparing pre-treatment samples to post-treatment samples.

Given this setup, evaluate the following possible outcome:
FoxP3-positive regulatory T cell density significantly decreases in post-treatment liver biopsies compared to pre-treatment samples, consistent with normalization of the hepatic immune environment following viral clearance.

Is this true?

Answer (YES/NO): NO